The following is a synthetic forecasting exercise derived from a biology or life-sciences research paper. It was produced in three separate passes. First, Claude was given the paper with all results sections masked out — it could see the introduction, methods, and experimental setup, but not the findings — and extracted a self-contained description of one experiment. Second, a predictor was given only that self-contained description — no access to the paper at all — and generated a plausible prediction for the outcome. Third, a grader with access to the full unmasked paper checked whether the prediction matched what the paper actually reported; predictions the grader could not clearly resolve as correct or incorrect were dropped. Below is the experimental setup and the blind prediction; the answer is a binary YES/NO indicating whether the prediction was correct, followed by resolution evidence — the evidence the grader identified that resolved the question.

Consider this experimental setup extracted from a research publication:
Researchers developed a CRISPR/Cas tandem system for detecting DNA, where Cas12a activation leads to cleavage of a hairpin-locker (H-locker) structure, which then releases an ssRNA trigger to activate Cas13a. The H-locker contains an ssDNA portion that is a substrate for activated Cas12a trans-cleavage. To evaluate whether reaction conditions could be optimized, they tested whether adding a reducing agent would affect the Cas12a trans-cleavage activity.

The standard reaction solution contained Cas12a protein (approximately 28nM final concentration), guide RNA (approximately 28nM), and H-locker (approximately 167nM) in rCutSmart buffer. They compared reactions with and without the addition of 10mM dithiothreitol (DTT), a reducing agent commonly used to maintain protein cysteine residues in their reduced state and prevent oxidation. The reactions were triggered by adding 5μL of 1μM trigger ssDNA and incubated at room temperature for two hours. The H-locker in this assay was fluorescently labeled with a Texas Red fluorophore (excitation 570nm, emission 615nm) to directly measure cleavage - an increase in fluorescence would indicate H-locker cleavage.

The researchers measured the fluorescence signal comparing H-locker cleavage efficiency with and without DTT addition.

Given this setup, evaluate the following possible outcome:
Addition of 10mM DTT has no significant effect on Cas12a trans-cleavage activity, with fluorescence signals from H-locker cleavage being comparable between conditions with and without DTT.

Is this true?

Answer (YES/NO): NO